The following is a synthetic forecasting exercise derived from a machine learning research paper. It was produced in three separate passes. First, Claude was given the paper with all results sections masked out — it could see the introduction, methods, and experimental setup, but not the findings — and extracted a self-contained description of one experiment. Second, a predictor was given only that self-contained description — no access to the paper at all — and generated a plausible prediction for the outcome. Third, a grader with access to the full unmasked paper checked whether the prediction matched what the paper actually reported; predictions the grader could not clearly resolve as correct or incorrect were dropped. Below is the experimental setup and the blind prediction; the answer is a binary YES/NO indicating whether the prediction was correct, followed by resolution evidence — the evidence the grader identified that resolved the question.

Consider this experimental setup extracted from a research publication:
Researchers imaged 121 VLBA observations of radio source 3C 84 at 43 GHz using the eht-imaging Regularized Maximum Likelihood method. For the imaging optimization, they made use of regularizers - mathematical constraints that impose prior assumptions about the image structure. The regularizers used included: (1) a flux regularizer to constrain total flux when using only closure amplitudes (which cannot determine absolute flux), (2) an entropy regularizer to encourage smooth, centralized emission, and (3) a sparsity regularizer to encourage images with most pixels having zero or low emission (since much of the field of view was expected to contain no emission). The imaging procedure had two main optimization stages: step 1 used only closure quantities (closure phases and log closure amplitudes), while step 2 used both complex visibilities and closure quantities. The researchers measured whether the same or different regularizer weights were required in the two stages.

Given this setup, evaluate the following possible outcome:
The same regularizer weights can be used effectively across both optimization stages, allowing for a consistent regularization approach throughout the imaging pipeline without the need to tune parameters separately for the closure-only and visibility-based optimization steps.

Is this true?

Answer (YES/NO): NO